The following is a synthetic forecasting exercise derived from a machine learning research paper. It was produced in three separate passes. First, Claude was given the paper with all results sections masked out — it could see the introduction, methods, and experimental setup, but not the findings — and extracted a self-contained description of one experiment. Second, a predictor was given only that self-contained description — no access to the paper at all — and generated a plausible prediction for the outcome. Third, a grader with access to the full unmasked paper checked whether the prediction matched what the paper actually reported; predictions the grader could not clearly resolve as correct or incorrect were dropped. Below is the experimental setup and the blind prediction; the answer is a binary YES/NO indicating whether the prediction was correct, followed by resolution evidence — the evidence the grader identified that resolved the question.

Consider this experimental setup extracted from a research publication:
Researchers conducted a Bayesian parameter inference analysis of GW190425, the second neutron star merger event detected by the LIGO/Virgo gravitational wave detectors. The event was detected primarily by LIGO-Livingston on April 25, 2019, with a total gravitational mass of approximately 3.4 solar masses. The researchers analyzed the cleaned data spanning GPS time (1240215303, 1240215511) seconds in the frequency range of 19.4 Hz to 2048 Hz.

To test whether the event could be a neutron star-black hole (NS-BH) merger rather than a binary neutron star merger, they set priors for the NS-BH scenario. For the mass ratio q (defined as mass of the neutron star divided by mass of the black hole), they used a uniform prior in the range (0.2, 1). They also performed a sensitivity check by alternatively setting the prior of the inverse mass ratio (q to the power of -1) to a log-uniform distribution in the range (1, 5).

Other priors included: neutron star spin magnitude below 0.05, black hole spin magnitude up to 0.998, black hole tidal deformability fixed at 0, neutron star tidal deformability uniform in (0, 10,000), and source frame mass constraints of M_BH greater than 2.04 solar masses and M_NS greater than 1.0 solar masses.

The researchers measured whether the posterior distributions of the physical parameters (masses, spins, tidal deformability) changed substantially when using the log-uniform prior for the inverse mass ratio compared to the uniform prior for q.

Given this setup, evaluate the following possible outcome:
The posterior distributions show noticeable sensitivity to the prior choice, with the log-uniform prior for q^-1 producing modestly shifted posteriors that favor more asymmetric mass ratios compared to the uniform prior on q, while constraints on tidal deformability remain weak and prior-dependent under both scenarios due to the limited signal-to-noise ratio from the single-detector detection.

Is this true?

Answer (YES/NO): NO